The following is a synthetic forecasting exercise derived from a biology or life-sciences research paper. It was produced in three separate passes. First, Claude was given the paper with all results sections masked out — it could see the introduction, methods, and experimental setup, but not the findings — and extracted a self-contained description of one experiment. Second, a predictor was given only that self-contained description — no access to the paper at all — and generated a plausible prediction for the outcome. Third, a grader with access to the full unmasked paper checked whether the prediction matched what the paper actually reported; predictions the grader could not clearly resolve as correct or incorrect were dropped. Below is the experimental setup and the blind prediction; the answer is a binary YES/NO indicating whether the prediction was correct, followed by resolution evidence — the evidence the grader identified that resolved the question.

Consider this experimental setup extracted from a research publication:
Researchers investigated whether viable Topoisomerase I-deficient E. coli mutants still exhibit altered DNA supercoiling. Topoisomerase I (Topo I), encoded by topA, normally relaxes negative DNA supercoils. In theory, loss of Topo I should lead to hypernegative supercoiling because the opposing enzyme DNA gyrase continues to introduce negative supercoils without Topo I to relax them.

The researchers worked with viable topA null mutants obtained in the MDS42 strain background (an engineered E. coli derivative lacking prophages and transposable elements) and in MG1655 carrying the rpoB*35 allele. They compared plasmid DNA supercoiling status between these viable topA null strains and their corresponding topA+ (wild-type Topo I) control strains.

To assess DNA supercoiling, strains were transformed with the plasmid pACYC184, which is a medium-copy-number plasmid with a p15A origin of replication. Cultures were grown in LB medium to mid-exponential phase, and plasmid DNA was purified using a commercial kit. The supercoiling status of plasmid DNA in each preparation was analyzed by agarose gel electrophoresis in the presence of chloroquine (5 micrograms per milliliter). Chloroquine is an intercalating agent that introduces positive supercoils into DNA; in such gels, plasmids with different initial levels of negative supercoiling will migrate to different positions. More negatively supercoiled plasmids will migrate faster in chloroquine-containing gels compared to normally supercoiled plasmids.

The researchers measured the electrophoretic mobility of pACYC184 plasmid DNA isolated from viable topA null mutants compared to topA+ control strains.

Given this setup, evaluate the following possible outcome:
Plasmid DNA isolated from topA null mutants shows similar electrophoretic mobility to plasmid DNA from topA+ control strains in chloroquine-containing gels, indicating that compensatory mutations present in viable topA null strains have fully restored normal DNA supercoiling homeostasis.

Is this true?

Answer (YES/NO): NO